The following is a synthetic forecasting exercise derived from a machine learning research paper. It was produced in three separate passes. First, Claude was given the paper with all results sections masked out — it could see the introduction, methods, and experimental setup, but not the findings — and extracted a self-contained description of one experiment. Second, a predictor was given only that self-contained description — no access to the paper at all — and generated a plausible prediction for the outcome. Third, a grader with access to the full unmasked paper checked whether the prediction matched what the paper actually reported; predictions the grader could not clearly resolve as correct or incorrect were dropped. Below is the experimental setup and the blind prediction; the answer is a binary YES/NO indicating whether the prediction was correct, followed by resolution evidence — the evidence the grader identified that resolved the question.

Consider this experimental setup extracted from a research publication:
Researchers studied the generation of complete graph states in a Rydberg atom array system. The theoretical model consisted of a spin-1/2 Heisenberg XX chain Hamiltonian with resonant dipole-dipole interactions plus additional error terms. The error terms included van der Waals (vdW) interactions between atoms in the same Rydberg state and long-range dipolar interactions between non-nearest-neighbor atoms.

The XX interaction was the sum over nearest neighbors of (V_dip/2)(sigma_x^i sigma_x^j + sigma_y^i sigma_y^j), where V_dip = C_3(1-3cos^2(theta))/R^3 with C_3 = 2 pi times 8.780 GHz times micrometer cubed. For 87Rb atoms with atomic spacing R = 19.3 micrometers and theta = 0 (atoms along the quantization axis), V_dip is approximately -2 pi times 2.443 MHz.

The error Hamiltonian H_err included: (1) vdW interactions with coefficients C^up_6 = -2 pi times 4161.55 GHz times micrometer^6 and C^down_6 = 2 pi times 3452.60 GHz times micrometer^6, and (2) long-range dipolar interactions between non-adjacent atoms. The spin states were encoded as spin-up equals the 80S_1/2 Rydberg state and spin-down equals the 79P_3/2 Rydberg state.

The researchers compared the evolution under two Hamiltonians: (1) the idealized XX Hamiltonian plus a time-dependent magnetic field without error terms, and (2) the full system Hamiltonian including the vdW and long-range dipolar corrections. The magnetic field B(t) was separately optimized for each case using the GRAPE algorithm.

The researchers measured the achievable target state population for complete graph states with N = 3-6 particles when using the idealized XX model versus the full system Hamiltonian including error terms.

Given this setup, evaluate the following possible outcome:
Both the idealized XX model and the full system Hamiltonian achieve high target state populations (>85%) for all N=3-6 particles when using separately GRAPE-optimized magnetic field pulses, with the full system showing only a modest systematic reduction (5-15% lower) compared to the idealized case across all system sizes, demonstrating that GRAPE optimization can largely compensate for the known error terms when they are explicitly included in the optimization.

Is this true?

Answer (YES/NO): NO